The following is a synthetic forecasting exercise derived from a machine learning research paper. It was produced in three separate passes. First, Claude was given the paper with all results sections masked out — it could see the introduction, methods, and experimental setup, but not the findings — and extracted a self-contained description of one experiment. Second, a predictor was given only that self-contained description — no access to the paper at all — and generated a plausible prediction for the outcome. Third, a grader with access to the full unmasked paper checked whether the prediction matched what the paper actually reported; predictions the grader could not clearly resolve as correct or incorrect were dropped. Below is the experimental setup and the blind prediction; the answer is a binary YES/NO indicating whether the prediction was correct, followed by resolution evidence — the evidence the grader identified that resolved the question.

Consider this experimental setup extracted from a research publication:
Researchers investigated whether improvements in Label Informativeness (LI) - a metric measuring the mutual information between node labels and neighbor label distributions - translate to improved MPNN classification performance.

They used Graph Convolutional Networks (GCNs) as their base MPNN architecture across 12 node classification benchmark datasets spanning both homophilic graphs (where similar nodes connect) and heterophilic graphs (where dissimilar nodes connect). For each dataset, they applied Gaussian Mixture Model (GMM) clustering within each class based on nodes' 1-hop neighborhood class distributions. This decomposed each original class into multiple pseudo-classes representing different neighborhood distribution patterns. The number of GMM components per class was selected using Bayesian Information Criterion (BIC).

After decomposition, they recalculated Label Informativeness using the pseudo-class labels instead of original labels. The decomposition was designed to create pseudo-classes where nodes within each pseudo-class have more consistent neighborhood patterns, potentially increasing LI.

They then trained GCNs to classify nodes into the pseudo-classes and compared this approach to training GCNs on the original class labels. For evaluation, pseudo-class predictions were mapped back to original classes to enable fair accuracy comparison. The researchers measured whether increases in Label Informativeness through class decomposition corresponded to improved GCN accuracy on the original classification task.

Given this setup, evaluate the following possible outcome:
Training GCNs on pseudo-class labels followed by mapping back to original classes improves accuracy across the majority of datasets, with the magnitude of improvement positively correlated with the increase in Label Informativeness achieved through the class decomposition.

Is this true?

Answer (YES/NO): NO